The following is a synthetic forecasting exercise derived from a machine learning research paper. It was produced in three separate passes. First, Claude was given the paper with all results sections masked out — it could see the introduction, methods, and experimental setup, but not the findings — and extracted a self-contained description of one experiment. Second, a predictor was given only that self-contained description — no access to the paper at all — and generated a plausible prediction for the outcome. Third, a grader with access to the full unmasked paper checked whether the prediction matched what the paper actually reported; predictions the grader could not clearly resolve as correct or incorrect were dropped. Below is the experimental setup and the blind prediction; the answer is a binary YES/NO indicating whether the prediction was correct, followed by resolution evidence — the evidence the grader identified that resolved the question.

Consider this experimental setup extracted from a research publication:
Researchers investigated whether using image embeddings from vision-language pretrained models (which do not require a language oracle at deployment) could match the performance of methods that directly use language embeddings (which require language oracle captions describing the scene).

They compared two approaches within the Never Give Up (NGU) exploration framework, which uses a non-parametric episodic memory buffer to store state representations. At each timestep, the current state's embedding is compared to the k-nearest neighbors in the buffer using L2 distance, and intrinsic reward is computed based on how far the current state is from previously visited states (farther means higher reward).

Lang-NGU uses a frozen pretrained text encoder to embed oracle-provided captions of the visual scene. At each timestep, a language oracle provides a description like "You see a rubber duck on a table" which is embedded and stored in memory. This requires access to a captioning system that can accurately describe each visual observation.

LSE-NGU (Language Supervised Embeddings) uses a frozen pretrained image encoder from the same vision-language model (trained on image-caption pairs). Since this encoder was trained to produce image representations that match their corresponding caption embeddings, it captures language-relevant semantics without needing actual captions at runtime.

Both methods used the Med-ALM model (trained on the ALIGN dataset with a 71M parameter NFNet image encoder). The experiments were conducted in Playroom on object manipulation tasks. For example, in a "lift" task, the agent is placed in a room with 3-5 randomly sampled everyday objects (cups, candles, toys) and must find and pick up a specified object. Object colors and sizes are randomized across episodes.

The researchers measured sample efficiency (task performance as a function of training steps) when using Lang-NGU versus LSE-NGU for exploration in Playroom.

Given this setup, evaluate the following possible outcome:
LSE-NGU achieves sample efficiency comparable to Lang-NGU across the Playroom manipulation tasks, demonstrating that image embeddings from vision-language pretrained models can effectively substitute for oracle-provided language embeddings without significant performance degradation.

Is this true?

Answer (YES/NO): YES